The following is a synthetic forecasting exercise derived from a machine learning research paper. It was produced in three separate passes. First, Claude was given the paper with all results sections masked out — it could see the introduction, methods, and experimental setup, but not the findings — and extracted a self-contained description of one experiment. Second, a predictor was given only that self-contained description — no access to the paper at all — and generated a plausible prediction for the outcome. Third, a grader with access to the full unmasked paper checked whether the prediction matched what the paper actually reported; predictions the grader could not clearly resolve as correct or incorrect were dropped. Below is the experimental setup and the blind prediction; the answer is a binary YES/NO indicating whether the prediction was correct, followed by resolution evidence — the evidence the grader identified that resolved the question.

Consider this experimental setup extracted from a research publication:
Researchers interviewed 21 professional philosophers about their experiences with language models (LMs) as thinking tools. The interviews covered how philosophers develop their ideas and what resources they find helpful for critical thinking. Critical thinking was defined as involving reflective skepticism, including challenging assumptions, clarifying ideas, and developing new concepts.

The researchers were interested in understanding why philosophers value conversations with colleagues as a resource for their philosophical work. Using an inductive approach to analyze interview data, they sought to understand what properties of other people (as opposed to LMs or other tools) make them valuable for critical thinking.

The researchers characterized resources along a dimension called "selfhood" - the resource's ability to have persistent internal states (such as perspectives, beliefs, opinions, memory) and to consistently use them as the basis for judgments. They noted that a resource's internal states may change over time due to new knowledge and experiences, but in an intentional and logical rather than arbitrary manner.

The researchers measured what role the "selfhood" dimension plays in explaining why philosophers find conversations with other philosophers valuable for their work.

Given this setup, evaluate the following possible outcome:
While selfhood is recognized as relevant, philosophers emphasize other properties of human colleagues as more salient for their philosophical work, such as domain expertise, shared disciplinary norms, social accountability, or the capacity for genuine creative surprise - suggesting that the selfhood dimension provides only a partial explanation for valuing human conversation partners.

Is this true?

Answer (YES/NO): NO